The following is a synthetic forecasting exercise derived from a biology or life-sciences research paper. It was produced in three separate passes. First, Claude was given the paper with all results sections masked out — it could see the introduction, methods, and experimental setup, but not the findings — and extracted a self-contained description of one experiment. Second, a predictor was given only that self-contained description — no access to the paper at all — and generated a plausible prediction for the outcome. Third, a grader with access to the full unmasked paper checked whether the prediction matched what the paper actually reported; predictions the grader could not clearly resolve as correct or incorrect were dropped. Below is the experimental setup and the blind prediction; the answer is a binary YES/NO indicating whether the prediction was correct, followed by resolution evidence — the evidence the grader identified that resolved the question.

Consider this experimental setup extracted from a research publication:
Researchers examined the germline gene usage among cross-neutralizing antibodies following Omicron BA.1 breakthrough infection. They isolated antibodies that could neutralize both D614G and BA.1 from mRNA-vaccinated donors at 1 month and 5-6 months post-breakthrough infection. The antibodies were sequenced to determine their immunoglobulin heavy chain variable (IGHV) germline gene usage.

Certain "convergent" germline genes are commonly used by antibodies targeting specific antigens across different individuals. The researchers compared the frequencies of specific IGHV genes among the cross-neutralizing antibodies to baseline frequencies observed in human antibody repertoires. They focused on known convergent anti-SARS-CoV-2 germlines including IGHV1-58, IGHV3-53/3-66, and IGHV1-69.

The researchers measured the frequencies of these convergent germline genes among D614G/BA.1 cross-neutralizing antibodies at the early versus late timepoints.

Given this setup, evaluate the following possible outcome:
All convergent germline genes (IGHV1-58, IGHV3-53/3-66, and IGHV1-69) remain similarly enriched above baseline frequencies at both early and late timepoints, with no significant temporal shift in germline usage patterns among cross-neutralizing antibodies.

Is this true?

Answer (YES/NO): NO